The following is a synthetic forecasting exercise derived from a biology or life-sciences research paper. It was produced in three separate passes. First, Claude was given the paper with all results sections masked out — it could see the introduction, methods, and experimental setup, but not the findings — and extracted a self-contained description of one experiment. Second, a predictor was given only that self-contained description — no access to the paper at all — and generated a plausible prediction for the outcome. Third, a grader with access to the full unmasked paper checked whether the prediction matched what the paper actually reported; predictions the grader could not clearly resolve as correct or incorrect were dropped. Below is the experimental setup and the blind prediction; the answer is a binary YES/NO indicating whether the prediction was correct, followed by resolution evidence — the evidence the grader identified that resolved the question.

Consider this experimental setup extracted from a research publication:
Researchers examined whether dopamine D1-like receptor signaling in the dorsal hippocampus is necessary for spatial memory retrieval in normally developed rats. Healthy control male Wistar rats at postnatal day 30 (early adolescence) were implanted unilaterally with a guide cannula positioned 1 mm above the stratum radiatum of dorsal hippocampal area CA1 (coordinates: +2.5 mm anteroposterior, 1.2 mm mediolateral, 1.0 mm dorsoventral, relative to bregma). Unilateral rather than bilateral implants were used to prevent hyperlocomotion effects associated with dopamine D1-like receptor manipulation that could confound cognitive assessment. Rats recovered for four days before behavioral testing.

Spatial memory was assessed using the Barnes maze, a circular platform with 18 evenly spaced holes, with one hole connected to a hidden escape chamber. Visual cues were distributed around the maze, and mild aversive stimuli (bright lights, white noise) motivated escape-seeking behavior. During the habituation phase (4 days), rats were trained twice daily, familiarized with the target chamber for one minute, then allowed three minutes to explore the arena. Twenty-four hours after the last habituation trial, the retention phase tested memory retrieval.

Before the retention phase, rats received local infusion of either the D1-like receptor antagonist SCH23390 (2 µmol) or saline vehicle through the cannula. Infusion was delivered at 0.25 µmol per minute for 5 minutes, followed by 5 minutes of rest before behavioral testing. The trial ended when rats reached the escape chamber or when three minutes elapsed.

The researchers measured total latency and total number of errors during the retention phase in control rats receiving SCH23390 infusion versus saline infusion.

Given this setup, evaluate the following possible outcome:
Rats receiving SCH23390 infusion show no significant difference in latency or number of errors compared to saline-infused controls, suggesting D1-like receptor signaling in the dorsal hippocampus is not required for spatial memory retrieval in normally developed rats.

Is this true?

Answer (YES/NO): NO